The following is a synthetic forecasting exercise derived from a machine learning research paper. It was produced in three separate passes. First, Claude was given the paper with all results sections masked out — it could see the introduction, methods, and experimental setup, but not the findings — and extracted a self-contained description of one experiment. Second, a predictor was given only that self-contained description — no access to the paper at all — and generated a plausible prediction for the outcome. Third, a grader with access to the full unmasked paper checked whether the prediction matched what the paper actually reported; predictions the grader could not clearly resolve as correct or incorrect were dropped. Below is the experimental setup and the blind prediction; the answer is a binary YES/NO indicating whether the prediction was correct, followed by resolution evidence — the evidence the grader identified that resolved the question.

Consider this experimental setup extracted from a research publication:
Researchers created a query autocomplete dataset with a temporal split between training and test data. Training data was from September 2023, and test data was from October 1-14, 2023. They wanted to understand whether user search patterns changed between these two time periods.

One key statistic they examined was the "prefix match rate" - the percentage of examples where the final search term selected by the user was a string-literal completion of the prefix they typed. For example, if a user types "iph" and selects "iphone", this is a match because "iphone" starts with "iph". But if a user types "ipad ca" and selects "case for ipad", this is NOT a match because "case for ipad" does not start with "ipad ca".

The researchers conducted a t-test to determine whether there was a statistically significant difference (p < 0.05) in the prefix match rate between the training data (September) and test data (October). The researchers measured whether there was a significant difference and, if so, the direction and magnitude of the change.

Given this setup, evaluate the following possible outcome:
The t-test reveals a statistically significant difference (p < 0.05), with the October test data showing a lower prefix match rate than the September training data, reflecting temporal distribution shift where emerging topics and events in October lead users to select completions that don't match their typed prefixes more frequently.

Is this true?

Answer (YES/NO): YES